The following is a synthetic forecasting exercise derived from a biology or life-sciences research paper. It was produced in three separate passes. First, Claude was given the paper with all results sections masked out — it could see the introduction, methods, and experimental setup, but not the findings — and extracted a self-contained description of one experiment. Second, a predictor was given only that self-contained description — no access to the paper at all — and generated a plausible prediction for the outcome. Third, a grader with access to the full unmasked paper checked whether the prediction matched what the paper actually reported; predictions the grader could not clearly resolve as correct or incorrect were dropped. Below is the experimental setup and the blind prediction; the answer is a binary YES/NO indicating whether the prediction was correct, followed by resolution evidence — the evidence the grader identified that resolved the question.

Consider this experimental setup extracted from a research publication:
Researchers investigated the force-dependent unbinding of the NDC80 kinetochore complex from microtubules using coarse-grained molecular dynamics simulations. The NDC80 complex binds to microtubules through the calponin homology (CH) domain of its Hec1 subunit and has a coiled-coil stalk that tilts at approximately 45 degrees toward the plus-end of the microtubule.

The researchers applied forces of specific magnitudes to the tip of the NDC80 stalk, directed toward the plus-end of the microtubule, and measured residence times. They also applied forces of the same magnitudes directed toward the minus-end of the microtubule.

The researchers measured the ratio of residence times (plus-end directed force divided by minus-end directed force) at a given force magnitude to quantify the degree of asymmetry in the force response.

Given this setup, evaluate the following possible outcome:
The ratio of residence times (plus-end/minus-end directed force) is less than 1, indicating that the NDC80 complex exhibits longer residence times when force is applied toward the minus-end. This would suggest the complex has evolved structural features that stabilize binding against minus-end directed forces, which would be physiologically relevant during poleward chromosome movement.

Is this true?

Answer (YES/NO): NO